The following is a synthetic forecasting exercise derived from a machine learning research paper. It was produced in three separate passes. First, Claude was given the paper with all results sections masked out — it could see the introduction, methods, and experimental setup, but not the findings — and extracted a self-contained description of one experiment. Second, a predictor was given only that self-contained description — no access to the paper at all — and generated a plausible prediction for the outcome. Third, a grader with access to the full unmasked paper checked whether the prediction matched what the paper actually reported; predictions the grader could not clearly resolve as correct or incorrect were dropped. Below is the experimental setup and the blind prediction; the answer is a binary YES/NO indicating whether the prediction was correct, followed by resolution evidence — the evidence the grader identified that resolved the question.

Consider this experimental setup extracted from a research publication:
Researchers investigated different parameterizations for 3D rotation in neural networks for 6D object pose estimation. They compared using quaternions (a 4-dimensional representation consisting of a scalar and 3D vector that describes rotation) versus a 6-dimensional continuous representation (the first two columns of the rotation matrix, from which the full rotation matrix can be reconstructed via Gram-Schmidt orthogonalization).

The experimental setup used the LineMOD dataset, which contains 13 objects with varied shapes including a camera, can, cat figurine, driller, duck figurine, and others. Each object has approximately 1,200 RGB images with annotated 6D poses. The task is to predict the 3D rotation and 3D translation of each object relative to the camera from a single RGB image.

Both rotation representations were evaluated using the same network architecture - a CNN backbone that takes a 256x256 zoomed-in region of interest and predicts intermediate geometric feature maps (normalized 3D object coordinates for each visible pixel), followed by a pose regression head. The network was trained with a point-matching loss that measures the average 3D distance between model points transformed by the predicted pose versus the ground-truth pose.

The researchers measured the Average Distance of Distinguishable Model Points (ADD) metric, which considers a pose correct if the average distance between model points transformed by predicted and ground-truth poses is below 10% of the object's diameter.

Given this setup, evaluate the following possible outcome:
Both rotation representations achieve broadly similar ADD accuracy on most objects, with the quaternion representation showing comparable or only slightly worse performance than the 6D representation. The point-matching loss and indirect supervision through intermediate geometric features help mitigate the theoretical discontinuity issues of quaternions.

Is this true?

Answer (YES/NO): NO